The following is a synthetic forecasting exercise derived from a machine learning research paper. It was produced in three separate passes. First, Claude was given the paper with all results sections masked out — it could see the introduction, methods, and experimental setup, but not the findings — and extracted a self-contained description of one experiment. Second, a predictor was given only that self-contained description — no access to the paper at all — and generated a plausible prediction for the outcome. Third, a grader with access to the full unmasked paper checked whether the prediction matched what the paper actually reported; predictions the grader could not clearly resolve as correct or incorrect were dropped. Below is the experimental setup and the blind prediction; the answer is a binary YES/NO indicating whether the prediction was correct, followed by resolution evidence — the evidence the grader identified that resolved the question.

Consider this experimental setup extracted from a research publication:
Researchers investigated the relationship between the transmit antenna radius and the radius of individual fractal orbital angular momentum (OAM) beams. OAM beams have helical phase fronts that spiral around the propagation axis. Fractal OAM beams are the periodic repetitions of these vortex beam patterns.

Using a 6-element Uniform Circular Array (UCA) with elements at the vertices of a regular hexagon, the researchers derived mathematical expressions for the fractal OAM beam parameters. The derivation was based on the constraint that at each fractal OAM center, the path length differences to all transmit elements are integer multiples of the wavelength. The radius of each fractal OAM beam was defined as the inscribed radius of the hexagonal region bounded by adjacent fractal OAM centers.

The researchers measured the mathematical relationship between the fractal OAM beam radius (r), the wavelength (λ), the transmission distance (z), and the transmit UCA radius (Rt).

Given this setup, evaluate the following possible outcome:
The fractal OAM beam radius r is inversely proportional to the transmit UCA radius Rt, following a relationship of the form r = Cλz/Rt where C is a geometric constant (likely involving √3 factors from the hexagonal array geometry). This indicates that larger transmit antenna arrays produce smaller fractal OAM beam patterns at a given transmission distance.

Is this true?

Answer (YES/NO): YES